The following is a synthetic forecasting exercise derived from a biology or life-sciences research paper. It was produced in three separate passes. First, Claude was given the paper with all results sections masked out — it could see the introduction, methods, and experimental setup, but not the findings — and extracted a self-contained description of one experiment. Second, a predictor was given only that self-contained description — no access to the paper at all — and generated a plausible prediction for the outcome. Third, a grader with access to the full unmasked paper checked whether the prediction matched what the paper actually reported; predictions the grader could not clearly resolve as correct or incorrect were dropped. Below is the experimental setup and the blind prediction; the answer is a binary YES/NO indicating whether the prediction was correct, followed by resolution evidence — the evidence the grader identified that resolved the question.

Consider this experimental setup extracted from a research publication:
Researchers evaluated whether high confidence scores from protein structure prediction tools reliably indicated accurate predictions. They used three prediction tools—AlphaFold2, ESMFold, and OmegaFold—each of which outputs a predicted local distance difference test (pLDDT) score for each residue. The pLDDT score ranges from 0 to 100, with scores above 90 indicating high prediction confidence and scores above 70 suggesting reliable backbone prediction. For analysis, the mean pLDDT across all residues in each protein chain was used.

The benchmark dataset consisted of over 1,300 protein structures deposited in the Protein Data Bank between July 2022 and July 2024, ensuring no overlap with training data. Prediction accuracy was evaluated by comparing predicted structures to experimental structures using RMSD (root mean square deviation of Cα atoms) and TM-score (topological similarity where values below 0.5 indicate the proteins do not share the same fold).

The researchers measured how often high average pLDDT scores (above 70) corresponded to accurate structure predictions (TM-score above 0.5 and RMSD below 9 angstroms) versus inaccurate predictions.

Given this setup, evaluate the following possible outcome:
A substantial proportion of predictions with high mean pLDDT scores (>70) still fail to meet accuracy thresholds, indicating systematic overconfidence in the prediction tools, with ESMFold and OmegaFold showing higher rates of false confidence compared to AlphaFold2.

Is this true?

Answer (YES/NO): NO